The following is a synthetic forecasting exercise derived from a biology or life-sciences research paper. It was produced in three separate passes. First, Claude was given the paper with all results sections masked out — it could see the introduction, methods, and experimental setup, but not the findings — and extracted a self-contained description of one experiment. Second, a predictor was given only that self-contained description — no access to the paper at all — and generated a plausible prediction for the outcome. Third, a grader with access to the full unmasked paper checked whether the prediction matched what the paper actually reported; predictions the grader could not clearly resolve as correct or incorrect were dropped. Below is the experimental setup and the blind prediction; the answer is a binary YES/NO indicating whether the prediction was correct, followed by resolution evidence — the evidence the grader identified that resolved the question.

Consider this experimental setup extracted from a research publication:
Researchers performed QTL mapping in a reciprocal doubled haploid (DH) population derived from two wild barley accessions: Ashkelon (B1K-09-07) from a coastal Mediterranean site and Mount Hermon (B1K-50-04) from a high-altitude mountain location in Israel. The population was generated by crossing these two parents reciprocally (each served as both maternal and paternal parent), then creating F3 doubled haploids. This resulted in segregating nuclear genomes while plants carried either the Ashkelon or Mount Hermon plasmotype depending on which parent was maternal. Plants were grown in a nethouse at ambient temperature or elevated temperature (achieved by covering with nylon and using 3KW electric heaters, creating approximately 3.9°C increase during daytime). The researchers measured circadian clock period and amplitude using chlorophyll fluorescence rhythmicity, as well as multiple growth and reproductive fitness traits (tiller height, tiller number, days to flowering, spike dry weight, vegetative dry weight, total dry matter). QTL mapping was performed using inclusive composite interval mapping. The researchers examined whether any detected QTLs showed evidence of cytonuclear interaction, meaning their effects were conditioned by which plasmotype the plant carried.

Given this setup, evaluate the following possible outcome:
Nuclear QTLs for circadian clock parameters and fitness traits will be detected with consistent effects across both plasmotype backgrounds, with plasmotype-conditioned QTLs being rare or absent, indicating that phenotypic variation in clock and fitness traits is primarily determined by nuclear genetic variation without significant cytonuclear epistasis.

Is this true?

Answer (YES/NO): NO